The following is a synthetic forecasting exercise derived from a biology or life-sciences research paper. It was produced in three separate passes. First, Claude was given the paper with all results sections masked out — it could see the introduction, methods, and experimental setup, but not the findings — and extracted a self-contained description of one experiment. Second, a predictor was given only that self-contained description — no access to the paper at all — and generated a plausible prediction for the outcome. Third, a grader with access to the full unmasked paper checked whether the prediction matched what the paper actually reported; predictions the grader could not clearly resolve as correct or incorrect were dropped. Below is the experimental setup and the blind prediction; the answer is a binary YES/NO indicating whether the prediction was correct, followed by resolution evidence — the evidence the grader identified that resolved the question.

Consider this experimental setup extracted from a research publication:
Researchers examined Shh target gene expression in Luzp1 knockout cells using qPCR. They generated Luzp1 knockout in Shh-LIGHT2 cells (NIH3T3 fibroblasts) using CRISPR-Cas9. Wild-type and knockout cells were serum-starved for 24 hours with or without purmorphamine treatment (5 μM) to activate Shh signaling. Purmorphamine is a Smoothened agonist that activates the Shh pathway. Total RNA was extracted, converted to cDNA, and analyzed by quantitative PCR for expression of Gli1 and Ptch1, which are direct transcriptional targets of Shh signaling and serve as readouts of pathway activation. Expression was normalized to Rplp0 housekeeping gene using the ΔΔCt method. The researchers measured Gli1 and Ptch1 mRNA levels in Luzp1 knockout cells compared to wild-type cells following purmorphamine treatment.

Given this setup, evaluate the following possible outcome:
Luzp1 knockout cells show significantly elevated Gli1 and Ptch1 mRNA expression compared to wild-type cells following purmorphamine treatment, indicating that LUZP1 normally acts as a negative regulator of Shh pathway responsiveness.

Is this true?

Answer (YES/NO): NO